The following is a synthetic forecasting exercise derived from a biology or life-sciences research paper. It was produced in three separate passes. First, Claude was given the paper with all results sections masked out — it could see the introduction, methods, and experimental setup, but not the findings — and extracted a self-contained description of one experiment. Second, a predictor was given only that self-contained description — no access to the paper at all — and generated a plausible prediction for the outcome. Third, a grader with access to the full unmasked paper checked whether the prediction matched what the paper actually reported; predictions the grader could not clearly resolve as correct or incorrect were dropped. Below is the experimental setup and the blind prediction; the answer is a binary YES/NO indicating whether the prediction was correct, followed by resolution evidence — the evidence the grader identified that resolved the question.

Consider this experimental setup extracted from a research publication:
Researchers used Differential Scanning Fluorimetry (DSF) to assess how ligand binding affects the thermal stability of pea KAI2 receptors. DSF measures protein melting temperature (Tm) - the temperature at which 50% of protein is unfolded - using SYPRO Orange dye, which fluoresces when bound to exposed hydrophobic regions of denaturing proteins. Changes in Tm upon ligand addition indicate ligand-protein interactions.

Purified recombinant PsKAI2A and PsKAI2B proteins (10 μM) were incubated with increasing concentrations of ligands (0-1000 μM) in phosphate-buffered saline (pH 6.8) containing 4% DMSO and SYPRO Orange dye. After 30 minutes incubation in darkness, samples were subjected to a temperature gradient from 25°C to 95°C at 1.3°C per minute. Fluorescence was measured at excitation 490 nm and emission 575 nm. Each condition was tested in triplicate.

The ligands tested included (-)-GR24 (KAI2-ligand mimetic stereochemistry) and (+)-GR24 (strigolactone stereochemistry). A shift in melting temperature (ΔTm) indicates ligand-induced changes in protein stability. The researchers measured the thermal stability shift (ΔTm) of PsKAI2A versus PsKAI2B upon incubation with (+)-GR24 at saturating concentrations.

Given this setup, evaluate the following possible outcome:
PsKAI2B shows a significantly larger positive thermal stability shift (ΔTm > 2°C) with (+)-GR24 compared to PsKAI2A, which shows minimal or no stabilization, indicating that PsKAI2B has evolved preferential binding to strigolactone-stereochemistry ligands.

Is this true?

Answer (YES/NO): NO